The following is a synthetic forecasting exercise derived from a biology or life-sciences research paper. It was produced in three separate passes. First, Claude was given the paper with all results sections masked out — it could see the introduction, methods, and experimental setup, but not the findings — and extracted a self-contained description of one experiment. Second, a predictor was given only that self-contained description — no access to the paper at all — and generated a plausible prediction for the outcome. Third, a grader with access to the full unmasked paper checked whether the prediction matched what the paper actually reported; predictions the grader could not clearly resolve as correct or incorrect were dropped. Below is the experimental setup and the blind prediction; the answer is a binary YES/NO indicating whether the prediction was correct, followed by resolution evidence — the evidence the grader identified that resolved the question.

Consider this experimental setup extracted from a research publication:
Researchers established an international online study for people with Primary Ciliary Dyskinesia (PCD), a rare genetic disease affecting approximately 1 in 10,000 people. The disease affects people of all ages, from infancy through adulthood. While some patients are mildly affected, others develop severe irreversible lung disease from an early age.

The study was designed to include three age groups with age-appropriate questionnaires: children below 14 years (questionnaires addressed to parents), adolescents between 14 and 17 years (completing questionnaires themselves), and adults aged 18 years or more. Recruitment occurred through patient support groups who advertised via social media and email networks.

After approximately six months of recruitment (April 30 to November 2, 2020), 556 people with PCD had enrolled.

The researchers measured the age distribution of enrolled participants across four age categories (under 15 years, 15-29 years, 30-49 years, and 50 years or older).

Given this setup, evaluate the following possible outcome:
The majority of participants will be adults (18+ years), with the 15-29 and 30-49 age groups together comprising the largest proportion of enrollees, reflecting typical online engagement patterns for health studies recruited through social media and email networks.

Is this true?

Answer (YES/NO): NO